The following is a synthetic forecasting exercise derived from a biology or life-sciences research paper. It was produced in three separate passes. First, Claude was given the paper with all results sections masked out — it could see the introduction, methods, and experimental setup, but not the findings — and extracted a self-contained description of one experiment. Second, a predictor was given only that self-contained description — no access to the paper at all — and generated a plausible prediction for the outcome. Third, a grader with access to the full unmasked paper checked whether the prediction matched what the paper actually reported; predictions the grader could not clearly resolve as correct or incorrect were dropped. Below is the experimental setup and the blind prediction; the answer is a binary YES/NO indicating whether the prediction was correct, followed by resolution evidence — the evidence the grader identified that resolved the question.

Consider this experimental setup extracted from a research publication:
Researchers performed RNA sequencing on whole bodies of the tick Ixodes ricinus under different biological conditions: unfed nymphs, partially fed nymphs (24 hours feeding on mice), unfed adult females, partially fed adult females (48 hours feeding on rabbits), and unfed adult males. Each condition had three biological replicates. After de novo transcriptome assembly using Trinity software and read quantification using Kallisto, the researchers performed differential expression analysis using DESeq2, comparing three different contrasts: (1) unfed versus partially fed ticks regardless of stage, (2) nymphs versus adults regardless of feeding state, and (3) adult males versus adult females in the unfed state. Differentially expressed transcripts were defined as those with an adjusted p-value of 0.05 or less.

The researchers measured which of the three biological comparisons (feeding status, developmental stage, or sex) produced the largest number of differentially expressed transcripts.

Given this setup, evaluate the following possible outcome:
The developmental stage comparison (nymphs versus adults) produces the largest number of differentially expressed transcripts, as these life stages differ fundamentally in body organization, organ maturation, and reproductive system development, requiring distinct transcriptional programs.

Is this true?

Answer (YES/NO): NO